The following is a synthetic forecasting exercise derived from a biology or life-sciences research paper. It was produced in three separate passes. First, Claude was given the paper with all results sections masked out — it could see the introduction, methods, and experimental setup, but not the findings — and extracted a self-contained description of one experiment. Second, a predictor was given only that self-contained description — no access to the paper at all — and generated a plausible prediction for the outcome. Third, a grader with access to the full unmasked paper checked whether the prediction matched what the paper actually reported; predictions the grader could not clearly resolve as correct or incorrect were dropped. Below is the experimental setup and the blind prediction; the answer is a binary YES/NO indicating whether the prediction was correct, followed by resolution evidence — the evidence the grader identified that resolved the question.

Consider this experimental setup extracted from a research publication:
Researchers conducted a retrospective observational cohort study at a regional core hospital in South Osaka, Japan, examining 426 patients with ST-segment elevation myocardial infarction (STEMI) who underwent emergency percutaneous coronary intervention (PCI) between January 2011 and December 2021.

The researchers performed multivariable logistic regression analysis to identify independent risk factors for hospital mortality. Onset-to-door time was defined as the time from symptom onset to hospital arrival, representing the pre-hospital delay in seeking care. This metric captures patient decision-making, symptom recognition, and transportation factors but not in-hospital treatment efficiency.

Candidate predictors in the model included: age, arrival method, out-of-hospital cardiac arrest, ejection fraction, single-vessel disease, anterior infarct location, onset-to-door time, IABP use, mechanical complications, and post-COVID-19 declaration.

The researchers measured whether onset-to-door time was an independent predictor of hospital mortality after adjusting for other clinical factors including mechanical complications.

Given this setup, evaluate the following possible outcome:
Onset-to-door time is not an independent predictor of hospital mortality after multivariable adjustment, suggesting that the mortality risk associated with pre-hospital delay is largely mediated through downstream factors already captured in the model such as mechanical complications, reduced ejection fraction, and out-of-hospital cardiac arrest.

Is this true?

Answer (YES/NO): YES